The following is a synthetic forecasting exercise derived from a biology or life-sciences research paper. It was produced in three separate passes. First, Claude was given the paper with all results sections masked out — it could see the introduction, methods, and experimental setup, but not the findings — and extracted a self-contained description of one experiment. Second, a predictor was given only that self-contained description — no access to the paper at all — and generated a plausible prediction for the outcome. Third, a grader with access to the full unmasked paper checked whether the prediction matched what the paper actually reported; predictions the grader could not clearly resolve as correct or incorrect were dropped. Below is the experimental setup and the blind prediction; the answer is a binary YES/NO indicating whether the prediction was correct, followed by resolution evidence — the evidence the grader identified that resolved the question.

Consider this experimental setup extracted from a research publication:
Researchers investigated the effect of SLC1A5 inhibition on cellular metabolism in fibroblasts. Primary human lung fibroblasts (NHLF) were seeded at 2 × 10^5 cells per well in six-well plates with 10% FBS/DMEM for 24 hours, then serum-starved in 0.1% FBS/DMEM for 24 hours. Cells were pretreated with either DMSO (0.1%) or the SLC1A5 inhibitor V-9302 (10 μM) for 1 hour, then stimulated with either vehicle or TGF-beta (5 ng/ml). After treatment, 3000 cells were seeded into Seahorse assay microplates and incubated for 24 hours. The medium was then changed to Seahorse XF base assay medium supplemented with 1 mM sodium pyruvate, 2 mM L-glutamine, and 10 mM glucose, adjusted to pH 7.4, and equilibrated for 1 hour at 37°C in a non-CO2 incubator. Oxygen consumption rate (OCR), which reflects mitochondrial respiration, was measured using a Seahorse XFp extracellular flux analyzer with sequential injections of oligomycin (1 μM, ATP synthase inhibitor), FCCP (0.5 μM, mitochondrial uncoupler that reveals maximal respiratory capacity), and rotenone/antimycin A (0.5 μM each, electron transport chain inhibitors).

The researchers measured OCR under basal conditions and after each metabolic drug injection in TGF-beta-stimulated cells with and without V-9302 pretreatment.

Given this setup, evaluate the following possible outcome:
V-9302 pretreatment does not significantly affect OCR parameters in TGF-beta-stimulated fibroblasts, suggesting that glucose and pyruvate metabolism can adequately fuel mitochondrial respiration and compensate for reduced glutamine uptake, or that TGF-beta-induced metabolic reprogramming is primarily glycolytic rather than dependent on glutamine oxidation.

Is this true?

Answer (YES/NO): NO